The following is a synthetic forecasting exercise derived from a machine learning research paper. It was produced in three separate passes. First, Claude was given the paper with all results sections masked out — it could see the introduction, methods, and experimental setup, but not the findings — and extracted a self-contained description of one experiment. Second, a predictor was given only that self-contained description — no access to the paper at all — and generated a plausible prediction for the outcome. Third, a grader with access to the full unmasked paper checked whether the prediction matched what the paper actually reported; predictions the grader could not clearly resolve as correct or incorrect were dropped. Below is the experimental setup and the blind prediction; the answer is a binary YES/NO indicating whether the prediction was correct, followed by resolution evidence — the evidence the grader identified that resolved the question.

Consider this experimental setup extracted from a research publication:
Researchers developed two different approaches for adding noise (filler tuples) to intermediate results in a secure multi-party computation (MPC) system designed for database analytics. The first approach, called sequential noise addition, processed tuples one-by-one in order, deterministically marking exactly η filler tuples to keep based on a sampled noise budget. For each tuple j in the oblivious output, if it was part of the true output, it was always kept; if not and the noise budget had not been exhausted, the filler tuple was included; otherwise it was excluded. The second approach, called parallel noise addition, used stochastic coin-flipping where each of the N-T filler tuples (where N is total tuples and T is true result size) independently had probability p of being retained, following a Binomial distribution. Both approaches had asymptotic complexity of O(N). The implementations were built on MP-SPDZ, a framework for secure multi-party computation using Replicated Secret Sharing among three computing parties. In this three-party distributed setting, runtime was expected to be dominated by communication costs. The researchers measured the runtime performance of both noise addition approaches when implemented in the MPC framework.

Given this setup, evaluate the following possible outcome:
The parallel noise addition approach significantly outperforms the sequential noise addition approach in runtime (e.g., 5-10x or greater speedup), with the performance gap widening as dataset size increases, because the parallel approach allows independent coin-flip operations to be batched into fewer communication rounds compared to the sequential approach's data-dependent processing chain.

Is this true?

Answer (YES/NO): YES